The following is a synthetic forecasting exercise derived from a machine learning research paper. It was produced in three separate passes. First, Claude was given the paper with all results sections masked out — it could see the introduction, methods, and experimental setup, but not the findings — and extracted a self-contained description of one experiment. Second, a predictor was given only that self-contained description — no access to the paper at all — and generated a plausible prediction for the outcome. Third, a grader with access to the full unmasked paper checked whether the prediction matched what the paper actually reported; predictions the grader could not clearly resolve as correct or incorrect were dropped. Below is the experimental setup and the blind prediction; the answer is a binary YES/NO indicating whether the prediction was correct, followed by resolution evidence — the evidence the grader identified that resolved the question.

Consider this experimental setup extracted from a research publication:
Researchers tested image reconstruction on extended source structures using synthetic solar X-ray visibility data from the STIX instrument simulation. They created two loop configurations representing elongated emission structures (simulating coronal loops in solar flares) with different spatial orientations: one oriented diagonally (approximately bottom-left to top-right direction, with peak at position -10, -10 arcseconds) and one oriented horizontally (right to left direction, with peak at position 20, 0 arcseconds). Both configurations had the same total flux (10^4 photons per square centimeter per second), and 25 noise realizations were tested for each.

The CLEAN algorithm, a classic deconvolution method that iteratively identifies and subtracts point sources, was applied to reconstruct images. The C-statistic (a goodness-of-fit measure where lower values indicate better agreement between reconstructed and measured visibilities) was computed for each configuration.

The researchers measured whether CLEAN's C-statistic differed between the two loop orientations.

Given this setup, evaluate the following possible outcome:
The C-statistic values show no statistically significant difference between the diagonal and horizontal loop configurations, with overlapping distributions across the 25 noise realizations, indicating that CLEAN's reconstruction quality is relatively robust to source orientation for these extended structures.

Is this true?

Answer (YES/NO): NO